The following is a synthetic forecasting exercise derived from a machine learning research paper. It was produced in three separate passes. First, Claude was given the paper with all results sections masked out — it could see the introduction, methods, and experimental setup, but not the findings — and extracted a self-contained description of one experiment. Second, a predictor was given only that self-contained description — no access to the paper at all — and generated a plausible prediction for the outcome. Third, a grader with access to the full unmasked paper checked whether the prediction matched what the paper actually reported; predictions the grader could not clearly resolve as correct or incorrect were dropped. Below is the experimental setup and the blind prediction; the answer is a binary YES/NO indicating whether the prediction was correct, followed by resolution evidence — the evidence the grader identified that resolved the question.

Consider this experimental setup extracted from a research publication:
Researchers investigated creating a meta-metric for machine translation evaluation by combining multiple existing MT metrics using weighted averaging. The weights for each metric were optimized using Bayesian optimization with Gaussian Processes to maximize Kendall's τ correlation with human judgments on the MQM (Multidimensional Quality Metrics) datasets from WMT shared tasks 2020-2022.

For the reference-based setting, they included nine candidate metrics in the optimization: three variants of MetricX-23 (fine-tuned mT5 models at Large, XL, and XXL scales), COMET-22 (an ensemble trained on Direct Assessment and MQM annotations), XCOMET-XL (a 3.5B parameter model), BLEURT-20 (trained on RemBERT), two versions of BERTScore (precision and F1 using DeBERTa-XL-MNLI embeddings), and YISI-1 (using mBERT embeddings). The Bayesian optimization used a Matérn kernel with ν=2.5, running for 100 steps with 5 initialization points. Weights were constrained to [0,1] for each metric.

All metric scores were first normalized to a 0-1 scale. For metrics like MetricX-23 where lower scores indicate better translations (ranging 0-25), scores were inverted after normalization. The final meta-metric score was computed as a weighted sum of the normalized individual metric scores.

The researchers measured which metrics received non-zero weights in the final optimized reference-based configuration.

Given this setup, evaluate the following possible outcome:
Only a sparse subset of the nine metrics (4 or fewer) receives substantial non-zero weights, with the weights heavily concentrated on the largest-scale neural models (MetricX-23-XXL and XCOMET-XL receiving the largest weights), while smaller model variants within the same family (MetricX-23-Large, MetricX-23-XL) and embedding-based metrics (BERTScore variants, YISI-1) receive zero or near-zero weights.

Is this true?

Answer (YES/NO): YES